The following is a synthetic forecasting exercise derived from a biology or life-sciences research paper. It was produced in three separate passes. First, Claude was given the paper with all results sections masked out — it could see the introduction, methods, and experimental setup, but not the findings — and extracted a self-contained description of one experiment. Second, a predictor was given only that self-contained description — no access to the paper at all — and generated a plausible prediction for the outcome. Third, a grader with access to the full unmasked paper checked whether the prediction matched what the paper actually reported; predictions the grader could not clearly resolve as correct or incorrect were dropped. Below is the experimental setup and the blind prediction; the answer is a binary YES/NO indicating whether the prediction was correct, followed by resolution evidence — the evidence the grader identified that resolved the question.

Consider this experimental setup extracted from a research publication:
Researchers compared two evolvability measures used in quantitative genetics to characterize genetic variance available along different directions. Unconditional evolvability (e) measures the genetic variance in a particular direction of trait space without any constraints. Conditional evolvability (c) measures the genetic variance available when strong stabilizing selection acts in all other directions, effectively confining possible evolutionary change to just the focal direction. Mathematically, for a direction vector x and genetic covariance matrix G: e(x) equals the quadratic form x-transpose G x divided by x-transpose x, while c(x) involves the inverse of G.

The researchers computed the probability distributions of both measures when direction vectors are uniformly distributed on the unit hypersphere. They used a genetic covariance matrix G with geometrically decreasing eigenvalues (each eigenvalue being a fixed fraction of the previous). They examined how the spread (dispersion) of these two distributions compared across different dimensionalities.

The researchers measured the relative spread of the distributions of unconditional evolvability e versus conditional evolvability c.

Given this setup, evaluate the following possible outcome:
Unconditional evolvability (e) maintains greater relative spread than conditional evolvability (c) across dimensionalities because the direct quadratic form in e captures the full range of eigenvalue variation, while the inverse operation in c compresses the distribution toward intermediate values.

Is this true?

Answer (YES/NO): YES